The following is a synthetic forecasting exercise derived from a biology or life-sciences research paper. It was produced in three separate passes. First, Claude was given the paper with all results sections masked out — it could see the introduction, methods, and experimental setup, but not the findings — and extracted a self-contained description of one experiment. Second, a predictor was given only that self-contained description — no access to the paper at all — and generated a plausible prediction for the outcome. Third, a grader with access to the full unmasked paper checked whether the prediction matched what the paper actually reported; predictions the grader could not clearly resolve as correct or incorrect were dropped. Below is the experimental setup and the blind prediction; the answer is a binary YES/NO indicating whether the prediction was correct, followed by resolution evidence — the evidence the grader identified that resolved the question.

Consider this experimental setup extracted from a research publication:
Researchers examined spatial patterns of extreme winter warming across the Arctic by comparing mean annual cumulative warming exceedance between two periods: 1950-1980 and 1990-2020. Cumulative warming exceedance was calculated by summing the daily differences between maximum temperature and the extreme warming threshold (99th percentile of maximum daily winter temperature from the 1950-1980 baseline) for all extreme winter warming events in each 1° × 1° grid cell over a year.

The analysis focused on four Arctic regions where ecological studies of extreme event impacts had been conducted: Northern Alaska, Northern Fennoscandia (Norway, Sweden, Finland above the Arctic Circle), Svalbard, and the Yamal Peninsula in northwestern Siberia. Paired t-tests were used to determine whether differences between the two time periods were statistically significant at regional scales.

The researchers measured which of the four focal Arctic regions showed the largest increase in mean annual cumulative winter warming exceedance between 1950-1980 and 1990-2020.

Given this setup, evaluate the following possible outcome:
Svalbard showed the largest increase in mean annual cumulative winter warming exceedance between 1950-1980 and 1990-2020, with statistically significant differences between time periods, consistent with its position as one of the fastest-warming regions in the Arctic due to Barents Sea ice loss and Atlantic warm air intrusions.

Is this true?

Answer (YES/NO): NO